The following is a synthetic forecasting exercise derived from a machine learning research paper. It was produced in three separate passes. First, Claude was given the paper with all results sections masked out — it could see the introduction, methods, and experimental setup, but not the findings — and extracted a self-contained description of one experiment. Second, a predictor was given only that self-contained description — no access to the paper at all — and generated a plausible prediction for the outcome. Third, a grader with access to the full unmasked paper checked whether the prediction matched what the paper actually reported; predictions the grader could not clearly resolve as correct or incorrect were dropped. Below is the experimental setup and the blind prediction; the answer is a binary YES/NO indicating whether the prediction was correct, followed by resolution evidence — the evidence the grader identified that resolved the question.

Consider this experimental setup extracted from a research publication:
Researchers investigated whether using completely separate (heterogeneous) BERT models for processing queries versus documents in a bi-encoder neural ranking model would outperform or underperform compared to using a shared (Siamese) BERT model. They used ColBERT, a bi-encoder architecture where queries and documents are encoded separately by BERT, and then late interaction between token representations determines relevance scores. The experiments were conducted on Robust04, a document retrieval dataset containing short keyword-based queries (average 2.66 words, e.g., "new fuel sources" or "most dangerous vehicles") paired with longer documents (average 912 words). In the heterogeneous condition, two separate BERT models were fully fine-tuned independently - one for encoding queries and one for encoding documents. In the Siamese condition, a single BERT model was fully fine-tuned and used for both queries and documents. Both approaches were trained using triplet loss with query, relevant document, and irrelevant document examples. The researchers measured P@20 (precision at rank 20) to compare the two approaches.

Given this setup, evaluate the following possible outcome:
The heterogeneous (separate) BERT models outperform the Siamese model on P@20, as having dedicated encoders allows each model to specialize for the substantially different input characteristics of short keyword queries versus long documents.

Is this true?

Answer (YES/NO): NO